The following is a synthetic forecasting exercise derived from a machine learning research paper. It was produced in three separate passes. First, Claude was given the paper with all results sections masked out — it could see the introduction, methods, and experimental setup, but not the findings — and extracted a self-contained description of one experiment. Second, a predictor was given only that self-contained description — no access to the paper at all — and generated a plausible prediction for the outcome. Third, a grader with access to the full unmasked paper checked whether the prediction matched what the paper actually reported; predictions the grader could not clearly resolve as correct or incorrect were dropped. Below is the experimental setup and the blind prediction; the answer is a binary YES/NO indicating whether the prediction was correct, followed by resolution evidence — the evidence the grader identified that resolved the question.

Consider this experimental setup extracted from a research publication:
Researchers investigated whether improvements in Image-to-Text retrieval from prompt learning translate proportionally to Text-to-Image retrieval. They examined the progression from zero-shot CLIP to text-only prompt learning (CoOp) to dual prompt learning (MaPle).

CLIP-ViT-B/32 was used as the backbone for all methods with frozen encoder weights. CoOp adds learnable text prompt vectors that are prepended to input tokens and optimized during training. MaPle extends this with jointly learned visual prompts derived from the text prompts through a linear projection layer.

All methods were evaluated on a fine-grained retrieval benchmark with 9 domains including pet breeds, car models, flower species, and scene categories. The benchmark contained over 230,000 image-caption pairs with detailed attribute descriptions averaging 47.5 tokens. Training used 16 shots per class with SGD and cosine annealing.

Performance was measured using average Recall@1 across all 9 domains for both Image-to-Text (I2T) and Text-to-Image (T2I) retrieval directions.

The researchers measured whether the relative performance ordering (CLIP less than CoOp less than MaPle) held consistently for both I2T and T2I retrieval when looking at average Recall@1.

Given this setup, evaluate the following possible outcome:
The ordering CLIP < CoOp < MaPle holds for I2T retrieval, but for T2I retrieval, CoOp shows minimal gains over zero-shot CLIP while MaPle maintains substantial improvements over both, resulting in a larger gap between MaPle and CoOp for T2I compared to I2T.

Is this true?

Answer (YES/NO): NO